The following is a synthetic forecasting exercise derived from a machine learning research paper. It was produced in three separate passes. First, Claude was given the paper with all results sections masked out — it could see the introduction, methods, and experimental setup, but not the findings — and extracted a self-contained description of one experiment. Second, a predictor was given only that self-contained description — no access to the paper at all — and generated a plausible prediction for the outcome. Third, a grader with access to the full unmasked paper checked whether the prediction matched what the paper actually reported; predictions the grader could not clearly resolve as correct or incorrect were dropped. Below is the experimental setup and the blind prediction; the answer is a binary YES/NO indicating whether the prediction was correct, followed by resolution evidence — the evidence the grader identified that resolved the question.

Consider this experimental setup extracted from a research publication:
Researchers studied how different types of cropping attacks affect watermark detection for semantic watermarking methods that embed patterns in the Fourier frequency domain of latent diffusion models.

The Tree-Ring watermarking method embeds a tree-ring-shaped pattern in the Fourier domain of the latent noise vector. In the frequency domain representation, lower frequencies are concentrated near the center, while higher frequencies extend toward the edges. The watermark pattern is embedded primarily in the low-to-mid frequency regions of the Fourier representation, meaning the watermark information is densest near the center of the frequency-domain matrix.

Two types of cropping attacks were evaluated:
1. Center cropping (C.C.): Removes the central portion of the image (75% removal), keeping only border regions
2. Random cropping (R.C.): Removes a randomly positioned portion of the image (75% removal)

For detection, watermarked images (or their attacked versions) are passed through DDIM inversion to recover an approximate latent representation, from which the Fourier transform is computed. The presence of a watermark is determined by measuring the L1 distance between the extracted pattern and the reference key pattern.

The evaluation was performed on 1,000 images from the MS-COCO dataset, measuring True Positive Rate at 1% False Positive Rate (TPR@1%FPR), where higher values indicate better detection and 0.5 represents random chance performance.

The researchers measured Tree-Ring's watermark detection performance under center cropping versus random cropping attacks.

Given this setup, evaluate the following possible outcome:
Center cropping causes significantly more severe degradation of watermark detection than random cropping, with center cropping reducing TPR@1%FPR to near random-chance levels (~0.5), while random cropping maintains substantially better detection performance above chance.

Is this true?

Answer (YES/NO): YES